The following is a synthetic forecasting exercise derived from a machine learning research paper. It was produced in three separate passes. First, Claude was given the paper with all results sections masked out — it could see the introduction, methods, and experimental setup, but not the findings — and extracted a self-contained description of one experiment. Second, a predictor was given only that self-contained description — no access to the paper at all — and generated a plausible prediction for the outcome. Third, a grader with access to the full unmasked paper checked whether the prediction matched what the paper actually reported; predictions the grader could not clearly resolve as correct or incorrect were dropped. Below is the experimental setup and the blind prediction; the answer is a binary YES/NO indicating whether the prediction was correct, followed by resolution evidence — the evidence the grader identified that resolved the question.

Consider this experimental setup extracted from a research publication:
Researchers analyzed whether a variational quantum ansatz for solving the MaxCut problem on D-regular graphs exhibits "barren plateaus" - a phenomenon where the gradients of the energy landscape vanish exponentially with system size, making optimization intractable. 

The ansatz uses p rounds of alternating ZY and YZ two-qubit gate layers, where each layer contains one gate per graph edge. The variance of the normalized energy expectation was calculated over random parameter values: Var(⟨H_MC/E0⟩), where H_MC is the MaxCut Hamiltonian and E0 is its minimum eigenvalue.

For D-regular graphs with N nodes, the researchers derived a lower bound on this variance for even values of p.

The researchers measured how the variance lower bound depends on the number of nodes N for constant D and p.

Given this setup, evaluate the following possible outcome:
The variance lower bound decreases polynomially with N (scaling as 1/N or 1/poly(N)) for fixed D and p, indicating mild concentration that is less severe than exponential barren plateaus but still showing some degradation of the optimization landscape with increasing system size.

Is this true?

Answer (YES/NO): YES